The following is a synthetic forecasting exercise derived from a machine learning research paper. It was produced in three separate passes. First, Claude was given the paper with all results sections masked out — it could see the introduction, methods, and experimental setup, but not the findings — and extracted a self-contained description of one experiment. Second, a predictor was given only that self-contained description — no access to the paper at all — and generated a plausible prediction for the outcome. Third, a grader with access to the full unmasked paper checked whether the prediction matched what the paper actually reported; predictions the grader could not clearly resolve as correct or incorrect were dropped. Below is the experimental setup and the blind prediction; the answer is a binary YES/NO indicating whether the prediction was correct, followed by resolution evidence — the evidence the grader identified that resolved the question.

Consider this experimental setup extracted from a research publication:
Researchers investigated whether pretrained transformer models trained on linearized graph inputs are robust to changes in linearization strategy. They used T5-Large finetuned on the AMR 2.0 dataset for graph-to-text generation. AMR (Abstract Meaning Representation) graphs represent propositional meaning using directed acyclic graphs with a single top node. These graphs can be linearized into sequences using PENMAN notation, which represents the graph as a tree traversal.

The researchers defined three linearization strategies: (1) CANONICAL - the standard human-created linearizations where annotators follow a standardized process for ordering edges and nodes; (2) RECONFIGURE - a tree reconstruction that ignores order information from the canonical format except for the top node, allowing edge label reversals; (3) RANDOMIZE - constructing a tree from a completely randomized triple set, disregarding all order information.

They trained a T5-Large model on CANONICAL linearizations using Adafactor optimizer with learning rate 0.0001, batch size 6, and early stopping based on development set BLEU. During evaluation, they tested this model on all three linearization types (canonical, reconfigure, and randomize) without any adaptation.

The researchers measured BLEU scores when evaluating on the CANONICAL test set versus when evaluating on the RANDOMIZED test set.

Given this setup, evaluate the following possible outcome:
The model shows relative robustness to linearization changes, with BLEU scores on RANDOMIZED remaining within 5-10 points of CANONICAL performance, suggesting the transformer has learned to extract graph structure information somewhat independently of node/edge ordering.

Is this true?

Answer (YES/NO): NO